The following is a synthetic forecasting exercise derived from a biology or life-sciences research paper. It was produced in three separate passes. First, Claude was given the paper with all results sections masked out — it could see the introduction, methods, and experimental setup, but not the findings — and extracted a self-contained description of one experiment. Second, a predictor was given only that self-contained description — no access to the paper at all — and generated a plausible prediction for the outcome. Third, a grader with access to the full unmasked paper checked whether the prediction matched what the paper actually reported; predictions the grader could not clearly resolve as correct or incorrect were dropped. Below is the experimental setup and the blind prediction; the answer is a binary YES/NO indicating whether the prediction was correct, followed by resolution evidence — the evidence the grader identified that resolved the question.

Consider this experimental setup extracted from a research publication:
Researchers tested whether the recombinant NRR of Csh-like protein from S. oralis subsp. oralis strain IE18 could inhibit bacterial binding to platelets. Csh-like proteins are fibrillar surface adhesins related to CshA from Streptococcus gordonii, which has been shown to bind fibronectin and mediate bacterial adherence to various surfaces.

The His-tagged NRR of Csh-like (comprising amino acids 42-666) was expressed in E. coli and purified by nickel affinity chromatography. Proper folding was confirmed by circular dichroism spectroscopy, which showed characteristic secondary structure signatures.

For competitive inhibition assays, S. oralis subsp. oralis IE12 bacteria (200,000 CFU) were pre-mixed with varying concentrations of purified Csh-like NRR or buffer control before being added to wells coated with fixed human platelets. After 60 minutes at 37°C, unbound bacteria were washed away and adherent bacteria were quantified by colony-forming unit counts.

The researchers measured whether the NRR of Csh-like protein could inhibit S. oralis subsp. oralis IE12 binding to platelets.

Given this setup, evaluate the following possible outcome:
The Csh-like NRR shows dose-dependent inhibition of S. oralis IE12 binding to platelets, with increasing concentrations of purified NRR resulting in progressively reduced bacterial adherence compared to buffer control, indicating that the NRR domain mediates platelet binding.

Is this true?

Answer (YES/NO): NO